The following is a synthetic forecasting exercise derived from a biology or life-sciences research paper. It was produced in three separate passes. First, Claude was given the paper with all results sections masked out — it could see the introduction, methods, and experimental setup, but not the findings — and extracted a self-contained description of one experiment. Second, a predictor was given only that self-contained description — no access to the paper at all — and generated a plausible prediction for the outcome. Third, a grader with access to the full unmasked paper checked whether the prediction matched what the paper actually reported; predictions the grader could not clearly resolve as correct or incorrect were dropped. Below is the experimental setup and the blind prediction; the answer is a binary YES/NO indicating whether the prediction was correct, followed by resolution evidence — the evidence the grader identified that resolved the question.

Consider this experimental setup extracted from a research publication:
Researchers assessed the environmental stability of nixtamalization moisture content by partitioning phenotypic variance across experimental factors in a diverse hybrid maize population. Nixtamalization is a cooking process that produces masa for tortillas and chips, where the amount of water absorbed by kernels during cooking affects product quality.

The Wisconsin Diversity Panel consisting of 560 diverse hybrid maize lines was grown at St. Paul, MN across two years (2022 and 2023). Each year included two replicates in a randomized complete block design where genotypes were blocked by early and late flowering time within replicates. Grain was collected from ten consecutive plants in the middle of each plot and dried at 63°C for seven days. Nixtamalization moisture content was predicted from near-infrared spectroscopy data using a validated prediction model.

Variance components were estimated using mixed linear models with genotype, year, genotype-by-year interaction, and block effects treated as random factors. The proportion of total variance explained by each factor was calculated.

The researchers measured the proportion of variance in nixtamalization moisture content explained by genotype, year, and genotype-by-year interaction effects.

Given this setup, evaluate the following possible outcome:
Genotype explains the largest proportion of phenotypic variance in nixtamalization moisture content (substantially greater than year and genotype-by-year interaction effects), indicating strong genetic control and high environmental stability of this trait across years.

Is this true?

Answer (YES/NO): NO